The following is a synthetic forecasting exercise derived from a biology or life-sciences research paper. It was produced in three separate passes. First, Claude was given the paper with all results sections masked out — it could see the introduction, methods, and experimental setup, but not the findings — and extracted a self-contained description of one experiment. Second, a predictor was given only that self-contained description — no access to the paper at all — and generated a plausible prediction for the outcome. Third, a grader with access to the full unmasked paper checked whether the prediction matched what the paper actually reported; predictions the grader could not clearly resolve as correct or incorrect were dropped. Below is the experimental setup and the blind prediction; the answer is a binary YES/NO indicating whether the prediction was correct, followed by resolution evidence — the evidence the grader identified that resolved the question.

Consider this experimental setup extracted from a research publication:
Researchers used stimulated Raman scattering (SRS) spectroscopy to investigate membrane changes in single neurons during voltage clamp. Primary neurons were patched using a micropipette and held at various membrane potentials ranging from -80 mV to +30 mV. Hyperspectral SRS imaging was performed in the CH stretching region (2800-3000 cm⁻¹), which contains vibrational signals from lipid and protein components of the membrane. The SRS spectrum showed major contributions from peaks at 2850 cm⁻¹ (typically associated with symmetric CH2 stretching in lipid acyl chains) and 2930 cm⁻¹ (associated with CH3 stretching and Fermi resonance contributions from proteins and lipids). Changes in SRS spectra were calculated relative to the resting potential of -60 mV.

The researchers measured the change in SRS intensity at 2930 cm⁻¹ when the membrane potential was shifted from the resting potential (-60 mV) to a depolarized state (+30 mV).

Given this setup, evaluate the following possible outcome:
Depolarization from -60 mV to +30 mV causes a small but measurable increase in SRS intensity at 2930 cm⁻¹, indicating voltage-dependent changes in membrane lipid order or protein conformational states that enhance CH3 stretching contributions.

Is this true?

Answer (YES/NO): NO